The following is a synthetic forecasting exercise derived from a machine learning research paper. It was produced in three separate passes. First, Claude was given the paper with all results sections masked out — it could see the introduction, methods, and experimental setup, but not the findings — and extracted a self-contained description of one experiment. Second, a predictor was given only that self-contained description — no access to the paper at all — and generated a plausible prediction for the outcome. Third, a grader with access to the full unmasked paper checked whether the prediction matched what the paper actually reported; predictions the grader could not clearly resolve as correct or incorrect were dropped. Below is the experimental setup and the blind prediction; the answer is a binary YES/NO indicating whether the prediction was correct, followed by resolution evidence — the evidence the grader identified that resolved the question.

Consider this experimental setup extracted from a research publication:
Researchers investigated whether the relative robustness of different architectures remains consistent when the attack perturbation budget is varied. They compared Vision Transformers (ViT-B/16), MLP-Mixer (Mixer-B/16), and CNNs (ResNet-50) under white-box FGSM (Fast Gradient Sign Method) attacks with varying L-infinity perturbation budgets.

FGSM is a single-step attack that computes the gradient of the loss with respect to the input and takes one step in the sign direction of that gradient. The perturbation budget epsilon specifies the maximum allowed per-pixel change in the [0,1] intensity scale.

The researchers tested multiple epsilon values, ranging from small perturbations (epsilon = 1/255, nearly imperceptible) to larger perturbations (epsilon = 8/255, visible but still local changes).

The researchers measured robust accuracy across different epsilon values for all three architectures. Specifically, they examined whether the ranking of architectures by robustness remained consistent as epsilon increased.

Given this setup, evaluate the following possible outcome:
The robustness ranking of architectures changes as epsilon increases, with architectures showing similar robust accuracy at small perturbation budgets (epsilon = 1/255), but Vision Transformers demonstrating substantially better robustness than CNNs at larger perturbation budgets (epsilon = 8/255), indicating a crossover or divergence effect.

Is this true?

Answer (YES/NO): NO